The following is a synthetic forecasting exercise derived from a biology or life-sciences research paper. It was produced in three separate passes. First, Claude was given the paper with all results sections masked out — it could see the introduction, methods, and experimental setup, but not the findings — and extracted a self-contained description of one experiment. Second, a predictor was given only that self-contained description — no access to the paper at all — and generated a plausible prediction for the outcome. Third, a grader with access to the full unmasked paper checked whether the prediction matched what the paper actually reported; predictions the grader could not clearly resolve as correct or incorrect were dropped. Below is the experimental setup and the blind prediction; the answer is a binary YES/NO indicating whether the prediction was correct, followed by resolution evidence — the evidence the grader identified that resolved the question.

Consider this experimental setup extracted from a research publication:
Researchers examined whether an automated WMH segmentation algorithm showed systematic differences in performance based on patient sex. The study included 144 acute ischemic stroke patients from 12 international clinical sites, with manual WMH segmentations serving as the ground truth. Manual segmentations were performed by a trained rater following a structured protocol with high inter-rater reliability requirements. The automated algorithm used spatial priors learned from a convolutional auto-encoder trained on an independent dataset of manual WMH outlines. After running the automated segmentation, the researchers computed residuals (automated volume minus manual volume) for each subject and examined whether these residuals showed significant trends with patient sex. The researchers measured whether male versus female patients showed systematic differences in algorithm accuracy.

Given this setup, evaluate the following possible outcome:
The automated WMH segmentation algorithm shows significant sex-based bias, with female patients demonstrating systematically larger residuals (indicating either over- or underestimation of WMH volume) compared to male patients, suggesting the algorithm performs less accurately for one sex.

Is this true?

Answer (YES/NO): NO